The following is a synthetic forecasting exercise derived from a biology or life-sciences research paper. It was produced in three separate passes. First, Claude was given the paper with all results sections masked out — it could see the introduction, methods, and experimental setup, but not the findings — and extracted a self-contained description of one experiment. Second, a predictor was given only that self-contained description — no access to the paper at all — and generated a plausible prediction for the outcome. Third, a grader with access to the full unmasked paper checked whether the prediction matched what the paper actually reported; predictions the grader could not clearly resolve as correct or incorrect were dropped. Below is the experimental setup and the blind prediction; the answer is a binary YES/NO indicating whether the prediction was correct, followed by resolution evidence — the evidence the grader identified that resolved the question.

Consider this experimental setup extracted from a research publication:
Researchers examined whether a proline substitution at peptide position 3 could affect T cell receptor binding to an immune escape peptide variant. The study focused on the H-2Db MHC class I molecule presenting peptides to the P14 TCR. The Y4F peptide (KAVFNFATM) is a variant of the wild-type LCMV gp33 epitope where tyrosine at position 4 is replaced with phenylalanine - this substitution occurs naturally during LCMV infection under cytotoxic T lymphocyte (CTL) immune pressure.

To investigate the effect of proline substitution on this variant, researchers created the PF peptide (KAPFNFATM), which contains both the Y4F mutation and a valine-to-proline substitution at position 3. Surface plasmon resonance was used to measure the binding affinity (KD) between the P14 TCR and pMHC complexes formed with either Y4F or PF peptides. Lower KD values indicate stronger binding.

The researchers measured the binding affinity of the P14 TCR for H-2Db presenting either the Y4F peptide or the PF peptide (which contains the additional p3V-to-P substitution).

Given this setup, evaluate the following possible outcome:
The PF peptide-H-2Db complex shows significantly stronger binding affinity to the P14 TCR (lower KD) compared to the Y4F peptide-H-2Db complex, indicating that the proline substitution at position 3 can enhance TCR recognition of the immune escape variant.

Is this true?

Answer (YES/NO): YES